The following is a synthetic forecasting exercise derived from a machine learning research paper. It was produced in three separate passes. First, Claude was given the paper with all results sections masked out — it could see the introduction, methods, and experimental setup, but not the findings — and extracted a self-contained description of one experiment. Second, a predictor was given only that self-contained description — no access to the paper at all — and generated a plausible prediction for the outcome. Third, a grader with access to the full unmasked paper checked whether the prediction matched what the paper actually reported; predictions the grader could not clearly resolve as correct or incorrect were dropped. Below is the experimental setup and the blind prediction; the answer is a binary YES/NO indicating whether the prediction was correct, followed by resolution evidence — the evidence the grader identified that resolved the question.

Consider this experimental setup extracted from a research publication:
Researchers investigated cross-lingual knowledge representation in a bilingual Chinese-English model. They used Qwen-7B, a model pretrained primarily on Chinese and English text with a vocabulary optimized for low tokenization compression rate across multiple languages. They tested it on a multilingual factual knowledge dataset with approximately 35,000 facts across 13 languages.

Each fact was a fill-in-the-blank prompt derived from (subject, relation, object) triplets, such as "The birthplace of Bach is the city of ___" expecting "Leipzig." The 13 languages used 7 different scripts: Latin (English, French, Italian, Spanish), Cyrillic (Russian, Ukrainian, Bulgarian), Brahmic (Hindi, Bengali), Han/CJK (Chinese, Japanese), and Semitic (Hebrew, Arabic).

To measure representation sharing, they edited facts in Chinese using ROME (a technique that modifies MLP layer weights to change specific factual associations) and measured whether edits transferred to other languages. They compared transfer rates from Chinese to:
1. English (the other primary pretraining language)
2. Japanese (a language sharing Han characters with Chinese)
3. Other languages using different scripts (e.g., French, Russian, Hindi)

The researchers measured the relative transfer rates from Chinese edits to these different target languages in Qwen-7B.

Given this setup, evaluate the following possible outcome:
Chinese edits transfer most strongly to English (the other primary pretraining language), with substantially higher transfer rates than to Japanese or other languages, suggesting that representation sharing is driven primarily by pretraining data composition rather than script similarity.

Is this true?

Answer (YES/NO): NO